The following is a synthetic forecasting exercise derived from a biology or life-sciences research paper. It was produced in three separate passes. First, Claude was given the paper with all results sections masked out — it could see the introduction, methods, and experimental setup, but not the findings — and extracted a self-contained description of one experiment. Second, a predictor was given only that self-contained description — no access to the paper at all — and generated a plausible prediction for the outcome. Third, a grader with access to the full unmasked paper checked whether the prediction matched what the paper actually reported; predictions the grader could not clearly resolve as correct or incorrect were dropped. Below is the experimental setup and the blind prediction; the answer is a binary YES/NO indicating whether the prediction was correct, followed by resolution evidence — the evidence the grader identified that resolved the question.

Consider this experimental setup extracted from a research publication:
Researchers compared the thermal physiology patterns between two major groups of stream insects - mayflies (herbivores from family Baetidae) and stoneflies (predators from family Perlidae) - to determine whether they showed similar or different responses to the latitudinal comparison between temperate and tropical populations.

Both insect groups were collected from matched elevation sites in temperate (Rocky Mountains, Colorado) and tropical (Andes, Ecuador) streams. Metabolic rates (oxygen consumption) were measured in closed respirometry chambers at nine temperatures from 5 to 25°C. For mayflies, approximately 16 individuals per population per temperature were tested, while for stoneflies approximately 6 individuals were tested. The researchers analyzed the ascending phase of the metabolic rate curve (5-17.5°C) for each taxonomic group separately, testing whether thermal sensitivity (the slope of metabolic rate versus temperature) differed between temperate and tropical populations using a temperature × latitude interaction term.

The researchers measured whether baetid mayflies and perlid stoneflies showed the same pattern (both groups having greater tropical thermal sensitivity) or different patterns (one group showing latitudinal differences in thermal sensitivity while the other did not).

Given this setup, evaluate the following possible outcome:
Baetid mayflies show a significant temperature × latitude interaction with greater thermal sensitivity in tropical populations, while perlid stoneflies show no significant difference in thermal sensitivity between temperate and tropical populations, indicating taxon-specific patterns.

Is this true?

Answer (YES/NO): YES